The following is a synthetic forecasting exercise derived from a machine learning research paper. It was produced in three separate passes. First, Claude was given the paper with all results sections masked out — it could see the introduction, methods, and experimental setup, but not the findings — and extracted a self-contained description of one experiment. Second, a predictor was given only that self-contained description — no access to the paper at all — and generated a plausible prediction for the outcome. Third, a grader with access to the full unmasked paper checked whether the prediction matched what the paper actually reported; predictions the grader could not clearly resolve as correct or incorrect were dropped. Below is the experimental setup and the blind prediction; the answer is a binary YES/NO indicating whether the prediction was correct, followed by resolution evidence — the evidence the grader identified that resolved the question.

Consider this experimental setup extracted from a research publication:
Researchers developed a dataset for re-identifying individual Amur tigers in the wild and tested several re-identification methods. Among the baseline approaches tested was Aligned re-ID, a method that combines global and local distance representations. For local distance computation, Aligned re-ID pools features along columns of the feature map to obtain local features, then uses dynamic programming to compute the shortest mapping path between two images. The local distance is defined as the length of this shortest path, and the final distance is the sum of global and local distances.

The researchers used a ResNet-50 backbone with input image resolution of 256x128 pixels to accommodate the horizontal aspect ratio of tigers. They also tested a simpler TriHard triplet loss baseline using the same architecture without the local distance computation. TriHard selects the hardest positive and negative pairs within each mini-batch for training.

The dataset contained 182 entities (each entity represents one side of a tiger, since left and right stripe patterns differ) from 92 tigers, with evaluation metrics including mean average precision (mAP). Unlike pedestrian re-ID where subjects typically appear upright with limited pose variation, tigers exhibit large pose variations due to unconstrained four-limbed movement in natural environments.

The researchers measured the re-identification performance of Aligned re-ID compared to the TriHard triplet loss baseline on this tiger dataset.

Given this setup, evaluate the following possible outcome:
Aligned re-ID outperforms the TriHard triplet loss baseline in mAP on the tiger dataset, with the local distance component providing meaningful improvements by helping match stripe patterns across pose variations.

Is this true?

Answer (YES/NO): NO